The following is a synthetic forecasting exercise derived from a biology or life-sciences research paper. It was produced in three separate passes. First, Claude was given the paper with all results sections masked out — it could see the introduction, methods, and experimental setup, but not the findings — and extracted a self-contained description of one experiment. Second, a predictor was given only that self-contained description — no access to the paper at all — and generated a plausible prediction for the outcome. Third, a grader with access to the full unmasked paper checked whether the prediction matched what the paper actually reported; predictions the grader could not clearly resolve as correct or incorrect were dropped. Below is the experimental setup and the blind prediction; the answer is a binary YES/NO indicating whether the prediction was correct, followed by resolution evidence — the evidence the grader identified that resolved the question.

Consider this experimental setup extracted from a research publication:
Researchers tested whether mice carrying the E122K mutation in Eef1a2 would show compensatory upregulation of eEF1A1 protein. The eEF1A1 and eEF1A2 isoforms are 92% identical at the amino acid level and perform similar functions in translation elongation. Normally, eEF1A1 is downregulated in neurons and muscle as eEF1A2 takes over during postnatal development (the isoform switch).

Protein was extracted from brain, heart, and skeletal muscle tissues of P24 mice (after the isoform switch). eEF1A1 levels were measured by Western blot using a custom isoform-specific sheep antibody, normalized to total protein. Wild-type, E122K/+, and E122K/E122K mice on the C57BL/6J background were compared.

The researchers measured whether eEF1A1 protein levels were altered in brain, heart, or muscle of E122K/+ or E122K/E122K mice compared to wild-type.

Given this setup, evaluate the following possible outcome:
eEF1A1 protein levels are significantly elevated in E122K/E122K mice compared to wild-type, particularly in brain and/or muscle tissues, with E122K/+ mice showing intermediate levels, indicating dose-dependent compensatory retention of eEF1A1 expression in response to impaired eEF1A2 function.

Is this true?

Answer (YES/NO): NO